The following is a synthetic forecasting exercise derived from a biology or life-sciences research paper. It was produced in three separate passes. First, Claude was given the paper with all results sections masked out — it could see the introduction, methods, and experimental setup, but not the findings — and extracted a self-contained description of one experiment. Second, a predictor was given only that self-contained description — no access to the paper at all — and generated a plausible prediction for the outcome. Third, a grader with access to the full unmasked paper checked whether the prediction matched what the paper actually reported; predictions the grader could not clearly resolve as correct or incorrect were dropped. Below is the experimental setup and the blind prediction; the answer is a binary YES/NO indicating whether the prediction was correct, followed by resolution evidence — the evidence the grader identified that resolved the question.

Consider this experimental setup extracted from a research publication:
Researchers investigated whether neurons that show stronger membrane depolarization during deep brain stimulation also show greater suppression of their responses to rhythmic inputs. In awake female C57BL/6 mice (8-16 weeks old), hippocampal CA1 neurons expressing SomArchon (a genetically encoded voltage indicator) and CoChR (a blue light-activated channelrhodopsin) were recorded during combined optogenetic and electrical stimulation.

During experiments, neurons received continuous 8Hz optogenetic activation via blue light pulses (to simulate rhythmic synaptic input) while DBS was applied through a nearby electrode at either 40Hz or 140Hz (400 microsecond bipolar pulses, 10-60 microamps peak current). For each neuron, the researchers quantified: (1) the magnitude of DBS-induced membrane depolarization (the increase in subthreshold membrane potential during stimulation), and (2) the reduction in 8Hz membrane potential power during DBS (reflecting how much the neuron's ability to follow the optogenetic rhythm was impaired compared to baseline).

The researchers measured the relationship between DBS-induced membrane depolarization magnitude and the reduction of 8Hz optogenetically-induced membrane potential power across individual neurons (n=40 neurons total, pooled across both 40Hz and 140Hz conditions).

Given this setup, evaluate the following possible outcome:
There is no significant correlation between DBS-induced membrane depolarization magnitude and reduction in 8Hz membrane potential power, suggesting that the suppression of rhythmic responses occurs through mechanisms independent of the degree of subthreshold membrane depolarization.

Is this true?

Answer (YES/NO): NO